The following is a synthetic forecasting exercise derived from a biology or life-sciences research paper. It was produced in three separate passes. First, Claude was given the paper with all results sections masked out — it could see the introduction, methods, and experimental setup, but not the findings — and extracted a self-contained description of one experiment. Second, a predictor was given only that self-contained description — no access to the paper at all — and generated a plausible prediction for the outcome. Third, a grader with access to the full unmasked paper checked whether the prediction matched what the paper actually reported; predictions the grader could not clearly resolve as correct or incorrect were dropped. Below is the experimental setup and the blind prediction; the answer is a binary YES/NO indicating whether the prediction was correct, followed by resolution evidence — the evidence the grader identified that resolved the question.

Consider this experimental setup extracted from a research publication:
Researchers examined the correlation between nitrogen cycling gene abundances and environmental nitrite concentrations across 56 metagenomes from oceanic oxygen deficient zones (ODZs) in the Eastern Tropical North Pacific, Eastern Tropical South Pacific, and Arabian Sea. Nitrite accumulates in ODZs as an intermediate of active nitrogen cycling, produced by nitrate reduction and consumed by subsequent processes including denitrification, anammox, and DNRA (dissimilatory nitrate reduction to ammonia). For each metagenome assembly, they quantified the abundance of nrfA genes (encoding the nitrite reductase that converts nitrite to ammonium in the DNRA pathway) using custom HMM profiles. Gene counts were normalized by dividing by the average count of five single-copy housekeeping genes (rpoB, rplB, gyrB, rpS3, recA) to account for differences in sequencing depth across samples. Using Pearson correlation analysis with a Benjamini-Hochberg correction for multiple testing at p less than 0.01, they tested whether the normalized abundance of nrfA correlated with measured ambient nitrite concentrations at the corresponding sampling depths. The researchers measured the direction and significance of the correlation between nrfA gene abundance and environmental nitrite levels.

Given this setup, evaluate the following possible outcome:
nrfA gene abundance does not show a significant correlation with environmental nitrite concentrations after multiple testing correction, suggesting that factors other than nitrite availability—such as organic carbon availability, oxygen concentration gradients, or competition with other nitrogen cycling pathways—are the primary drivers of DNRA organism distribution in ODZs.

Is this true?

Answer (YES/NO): YES